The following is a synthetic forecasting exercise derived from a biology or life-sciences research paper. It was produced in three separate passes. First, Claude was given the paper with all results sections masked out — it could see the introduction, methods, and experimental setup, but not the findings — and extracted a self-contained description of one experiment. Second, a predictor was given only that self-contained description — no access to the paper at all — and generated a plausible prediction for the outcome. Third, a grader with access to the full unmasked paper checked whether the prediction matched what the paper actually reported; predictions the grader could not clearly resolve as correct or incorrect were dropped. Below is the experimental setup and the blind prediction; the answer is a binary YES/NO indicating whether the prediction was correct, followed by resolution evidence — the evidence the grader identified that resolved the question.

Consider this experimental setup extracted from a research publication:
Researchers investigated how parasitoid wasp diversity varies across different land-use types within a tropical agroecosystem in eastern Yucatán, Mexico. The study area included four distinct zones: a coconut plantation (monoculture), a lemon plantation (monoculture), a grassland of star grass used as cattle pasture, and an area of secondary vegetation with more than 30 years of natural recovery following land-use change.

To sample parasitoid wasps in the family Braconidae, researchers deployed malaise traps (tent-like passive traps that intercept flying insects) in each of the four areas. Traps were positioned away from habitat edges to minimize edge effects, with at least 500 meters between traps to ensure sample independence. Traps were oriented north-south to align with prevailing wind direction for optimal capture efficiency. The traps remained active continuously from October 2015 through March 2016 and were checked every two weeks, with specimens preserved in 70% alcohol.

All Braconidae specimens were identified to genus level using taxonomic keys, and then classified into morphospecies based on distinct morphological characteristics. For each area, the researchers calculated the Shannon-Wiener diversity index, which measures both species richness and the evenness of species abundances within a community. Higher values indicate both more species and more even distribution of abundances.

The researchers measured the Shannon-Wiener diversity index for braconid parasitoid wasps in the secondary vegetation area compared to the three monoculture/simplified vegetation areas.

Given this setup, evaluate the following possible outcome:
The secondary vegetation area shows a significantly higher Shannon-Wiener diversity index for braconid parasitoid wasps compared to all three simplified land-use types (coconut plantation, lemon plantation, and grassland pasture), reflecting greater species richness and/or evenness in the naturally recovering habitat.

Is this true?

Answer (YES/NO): NO